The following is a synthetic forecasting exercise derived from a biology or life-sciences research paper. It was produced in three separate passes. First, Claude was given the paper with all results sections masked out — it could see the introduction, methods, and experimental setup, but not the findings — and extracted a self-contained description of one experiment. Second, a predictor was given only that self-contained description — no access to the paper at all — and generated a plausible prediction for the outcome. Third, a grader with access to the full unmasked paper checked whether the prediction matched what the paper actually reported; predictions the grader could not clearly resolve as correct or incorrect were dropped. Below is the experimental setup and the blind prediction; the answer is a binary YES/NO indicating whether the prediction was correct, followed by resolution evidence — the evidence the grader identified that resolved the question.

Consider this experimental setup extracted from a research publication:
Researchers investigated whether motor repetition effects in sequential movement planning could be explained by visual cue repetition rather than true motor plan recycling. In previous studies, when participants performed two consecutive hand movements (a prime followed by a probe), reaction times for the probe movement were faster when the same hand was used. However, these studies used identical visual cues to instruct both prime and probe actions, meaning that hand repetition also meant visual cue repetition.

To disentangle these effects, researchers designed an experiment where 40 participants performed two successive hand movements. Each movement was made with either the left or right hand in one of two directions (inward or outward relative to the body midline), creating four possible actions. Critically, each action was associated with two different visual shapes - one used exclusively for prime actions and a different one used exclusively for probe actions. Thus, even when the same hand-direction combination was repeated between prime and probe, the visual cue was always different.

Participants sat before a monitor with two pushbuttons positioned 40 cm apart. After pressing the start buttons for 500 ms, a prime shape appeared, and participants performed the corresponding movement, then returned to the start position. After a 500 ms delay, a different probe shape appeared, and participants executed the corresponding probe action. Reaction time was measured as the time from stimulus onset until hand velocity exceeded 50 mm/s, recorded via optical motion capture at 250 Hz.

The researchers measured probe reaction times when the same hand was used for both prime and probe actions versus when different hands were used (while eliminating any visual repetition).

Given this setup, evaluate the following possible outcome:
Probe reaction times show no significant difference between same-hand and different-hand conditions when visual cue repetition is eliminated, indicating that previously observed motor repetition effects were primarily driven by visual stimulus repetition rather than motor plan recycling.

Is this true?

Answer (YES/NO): NO